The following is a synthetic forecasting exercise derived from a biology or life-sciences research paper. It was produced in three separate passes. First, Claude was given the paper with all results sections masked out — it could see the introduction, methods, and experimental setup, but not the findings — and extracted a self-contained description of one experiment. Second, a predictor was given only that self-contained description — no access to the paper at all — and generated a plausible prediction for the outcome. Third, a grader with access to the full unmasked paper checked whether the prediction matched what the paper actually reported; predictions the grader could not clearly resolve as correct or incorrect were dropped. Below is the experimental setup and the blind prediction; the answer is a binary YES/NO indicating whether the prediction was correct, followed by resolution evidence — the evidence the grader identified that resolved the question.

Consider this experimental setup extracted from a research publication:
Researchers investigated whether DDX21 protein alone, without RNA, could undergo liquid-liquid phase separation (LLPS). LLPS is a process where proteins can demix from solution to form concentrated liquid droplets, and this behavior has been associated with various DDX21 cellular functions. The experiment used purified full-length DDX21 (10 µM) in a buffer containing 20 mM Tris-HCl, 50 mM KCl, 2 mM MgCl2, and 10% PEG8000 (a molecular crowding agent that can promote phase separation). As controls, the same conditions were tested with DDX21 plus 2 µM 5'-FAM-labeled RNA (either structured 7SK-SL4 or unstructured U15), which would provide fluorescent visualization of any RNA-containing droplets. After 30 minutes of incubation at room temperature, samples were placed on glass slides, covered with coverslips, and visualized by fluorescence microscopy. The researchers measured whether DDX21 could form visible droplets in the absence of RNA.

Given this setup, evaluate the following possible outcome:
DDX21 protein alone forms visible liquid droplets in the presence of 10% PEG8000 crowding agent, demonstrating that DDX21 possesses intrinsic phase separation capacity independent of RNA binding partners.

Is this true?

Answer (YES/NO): NO